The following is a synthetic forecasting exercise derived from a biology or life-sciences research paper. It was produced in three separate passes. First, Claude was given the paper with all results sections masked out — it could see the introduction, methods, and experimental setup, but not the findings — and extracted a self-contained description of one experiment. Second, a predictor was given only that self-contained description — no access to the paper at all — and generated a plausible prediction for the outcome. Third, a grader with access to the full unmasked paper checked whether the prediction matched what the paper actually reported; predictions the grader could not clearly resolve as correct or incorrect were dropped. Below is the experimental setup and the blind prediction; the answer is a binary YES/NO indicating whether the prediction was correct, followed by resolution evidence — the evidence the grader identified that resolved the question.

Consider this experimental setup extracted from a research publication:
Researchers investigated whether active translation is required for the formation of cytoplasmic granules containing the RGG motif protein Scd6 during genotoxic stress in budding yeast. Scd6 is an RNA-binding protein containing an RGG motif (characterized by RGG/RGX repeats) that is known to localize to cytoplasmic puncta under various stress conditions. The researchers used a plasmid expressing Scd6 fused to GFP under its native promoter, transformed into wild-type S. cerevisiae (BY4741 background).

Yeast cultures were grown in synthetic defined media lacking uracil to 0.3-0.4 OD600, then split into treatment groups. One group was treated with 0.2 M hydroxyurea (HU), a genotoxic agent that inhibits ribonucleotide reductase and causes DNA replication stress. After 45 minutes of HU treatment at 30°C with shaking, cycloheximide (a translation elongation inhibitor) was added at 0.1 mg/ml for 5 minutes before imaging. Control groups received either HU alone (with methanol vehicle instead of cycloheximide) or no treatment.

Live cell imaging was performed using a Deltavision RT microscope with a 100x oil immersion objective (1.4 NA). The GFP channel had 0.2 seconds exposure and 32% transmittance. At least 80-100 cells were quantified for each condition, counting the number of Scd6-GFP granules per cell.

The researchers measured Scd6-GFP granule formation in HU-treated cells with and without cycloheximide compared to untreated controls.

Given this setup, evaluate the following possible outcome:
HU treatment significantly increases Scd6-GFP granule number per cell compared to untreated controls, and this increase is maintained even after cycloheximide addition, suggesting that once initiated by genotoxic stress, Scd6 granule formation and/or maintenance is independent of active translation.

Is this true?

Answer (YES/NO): NO